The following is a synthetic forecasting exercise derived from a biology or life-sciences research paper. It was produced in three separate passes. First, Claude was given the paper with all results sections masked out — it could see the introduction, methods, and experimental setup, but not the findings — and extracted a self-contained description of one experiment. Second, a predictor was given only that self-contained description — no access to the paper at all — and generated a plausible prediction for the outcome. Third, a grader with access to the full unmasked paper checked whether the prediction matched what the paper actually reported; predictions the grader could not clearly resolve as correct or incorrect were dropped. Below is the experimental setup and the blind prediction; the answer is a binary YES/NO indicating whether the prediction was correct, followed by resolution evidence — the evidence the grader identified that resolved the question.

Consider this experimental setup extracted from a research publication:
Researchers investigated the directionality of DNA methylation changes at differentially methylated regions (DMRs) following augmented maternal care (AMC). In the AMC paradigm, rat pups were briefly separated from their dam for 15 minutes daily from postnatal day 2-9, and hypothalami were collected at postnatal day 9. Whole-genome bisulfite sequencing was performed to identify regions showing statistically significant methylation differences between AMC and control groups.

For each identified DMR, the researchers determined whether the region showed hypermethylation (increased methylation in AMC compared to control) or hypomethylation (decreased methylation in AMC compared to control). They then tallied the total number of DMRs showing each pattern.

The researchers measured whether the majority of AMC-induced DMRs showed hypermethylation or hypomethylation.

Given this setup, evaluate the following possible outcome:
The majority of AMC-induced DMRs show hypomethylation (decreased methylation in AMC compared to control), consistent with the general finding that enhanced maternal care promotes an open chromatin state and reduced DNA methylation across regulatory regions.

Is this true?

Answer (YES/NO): YES